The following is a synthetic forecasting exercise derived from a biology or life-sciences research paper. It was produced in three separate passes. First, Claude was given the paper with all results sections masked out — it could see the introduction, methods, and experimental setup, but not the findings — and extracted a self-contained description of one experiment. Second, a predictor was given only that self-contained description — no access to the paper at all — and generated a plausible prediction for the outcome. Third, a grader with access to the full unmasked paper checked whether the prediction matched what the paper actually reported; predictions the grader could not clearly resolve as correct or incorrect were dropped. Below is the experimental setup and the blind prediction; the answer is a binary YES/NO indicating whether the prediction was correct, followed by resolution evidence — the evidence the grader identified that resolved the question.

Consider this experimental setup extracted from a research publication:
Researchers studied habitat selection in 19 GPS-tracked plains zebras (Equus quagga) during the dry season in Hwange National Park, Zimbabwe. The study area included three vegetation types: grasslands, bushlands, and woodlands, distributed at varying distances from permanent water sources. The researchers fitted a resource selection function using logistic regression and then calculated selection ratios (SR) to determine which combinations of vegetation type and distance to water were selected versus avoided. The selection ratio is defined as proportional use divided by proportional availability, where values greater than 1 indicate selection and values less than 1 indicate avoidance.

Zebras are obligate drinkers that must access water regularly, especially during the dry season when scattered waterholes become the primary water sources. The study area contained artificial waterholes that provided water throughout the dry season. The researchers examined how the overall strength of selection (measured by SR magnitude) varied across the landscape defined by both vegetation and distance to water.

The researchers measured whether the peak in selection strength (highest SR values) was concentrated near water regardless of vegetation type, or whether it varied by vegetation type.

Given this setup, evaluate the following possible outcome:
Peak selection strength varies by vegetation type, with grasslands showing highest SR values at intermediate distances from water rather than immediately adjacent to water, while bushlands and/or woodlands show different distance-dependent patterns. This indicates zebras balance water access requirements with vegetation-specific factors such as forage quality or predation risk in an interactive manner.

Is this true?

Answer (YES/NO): NO